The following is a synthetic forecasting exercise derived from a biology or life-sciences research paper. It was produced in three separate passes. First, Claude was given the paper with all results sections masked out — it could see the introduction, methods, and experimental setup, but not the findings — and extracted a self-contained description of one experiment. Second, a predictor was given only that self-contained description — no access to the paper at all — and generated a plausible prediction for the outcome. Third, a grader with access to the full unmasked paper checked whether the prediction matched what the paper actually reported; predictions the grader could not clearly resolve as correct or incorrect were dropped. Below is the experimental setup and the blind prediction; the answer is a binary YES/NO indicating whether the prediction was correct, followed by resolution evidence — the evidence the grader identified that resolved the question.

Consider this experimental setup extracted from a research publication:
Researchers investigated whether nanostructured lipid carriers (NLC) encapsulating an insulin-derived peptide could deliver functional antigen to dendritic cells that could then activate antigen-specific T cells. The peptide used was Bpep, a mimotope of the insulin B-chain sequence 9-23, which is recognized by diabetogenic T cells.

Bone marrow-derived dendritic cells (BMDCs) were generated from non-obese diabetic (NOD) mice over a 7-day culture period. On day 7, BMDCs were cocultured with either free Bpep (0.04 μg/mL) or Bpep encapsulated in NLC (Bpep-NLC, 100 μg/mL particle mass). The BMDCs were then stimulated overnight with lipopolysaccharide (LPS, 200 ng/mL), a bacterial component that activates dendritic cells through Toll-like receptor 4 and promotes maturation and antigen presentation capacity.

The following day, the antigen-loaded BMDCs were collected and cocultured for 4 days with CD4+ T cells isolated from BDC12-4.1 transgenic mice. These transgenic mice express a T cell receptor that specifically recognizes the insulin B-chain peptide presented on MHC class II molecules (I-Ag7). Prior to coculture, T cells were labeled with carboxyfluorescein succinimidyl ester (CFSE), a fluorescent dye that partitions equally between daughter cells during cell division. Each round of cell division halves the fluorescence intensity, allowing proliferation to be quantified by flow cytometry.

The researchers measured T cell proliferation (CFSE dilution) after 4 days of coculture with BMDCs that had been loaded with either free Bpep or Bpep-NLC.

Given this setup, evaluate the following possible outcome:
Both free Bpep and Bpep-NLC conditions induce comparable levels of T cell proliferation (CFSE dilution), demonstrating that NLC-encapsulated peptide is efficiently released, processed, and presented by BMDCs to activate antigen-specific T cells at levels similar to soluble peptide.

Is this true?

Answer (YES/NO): YES